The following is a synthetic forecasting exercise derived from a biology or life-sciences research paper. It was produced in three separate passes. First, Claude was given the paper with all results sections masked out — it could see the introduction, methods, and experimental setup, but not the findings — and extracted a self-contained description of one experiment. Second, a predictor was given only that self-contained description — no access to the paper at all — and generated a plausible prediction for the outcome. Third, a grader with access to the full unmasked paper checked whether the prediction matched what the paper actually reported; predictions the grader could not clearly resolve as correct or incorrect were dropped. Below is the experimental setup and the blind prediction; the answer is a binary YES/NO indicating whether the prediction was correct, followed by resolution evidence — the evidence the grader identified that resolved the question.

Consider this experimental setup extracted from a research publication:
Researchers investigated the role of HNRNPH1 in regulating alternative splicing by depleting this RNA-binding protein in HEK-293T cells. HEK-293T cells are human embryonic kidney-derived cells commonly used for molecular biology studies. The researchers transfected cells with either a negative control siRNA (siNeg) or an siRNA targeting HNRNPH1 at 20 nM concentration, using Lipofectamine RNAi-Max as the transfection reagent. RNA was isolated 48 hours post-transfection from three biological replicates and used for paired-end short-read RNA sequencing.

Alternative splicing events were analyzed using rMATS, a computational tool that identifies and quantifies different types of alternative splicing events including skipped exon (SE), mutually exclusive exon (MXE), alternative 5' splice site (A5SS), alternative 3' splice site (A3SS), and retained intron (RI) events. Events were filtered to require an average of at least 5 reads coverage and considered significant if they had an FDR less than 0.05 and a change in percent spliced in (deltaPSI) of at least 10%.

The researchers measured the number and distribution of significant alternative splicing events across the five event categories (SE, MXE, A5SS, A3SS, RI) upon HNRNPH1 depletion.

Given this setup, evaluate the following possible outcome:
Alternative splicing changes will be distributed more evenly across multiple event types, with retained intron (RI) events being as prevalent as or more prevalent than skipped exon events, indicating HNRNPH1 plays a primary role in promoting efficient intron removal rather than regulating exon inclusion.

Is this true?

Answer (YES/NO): NO